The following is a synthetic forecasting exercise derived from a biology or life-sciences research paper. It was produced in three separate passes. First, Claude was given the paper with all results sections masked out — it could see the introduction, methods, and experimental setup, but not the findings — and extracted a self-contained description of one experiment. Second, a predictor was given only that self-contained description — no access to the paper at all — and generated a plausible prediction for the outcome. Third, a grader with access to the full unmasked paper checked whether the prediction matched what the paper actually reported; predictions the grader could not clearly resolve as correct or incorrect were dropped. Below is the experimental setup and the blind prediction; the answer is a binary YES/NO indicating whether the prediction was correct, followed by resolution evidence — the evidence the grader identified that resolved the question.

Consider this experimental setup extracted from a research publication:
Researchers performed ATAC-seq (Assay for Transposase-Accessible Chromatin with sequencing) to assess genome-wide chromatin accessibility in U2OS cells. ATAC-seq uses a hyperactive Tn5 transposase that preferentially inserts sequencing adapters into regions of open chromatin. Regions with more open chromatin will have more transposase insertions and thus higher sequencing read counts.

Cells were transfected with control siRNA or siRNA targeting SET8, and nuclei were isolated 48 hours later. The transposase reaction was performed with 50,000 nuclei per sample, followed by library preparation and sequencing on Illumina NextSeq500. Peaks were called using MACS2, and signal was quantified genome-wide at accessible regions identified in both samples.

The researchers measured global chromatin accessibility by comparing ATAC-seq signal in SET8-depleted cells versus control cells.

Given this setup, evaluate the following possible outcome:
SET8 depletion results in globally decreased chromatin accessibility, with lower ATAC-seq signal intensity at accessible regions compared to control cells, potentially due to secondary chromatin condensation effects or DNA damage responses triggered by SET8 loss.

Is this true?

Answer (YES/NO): NO